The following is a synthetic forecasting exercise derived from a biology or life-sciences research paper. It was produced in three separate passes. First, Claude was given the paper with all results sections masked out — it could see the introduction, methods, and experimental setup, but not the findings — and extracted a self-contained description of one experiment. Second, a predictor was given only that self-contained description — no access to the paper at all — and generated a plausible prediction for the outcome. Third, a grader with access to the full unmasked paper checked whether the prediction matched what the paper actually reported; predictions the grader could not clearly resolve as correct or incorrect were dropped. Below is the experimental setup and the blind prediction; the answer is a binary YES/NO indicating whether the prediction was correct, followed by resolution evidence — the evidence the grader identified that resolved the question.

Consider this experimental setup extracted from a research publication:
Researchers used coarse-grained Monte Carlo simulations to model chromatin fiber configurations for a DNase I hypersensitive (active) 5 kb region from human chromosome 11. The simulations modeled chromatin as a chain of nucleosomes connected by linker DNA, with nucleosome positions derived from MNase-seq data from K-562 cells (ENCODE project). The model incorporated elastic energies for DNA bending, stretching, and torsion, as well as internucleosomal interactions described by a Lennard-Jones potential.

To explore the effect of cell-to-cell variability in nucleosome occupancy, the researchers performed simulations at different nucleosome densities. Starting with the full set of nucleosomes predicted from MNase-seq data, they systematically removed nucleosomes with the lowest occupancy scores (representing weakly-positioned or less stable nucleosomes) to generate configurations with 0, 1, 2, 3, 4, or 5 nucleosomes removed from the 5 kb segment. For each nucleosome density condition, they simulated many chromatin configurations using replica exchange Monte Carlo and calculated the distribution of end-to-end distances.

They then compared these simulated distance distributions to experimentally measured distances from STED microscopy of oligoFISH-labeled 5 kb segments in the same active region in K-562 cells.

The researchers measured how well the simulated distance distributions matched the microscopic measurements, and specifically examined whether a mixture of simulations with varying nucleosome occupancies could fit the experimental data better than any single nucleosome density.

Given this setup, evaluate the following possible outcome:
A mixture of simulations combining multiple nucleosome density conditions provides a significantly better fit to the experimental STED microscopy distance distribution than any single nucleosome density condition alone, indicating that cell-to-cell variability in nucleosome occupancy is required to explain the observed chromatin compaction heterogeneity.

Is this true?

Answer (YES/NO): YES